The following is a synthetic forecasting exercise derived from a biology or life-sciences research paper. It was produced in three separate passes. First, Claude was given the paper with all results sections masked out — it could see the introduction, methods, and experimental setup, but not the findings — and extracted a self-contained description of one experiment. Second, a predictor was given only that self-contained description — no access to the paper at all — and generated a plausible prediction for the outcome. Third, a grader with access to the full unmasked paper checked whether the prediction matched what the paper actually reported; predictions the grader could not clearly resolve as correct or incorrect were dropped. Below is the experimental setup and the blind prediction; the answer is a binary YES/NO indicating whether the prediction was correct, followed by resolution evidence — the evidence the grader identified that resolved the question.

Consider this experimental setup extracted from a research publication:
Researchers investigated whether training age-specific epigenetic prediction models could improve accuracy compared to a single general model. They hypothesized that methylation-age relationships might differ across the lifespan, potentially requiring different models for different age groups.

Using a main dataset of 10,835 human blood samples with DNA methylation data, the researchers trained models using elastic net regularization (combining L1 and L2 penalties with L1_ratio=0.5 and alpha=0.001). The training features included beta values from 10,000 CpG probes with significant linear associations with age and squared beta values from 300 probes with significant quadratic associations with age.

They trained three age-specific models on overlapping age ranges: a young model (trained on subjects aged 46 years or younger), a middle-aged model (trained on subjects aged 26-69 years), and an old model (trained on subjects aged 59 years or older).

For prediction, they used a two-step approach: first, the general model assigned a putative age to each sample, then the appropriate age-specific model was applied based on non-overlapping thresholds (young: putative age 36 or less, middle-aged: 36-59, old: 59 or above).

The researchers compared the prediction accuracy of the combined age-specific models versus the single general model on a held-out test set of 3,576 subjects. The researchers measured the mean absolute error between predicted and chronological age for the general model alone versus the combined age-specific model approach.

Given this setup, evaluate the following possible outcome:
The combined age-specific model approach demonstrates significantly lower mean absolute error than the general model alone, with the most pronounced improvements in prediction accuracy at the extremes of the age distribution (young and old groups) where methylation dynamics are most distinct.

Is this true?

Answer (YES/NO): NO